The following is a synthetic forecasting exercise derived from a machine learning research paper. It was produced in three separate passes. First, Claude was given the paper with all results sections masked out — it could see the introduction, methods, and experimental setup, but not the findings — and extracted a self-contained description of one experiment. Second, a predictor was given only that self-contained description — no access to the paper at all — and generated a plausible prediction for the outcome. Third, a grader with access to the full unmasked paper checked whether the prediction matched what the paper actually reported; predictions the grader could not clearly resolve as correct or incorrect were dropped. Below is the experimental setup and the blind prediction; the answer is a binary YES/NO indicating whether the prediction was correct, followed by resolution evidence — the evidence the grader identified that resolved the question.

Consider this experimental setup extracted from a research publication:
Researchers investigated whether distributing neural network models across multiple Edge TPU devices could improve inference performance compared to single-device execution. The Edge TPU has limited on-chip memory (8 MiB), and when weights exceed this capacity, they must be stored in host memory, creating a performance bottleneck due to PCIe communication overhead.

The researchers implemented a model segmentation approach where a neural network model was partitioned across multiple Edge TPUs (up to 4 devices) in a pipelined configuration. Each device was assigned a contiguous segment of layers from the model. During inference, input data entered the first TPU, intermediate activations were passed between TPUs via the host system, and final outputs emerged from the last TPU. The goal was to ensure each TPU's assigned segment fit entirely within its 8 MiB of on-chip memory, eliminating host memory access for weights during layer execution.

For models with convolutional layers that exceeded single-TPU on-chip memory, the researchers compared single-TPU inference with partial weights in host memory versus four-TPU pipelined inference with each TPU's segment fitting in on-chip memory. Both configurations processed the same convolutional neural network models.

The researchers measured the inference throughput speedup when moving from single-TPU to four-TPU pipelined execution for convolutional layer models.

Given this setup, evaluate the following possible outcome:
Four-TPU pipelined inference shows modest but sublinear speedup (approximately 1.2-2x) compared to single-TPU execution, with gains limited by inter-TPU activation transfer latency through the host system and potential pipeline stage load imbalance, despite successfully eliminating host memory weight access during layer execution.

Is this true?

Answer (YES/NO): NO